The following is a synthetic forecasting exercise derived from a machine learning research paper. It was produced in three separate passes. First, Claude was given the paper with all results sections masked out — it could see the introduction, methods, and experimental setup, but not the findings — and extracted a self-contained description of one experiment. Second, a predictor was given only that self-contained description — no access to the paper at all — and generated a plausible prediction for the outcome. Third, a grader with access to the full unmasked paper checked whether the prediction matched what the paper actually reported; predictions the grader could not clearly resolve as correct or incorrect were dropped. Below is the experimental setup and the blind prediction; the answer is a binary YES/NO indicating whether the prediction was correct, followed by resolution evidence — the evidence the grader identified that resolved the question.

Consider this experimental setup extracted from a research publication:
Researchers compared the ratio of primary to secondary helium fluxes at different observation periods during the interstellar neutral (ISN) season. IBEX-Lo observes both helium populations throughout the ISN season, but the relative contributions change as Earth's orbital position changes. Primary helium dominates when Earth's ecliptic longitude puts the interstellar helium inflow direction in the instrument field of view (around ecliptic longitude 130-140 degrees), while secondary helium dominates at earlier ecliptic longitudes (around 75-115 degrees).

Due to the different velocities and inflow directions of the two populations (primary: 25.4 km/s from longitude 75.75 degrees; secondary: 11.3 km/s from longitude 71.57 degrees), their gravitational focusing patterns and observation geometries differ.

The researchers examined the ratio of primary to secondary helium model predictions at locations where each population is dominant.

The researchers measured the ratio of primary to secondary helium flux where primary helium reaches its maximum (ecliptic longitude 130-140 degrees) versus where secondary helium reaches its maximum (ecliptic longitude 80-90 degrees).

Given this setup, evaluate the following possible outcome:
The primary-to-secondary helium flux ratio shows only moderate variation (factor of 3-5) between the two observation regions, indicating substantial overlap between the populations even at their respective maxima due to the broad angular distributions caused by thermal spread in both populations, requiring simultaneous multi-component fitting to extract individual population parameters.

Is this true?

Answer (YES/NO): NO